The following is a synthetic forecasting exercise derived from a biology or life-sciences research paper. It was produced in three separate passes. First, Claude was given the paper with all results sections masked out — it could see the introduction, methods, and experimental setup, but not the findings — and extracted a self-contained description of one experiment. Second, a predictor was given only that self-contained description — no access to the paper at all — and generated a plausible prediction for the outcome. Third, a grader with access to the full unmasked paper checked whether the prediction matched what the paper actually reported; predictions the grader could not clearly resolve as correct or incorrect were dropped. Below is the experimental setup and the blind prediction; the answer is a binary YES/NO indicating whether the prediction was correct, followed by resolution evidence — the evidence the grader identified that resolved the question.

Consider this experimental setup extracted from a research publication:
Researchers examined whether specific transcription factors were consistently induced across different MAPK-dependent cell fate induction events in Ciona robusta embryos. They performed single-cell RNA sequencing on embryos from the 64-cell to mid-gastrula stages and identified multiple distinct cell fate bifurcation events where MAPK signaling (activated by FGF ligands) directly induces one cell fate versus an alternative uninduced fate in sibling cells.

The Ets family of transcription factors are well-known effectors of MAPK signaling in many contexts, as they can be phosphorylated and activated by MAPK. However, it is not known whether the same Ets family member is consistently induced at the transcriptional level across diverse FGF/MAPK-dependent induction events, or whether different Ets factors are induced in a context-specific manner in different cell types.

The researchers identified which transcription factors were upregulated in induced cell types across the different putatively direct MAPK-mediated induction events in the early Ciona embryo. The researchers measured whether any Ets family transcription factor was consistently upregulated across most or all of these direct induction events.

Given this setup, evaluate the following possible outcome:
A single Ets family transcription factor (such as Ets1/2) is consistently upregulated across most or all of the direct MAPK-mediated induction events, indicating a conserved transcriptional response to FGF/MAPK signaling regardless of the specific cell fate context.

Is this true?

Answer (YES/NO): YES